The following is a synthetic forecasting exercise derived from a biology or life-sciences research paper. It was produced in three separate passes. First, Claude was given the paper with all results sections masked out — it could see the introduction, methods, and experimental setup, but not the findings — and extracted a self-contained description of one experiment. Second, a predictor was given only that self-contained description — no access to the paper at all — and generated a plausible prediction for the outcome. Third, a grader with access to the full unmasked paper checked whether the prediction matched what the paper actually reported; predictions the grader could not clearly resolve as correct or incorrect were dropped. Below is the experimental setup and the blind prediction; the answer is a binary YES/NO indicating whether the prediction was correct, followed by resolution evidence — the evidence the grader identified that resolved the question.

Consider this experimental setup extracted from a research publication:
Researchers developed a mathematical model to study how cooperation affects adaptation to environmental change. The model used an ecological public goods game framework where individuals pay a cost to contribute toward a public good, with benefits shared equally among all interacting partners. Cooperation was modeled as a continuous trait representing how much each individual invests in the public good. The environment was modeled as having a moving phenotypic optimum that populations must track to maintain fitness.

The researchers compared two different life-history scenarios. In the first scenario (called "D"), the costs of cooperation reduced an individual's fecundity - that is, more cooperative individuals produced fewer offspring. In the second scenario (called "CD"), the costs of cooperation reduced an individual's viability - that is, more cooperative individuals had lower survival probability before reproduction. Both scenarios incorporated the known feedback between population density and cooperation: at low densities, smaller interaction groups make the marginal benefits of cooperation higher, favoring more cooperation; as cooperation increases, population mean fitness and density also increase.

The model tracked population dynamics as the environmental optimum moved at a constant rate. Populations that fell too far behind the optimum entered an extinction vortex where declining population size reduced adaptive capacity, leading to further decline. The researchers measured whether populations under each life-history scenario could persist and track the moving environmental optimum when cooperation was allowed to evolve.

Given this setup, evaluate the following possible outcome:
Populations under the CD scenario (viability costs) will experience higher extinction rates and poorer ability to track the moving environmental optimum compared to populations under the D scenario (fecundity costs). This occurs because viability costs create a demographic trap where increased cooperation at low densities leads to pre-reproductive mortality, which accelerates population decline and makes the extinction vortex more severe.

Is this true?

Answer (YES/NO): NO